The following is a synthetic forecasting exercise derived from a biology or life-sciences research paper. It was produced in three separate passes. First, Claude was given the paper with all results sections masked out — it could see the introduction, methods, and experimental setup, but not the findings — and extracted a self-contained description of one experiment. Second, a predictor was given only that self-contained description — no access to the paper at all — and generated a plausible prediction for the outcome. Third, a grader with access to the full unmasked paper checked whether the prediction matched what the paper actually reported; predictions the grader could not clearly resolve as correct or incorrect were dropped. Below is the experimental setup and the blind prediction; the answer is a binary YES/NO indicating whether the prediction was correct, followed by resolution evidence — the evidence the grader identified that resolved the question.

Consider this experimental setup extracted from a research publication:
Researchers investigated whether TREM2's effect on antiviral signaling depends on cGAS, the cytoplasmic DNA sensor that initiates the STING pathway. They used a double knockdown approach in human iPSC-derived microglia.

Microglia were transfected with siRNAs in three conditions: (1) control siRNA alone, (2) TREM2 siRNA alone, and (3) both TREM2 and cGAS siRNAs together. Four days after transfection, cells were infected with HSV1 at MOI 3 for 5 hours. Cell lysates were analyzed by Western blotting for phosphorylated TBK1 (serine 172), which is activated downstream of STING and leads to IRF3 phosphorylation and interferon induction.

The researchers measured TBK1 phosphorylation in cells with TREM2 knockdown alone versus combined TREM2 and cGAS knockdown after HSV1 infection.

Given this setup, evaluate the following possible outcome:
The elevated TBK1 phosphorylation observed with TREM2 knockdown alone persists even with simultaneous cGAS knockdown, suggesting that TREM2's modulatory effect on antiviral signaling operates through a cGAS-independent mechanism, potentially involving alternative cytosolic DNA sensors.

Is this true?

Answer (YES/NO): NO